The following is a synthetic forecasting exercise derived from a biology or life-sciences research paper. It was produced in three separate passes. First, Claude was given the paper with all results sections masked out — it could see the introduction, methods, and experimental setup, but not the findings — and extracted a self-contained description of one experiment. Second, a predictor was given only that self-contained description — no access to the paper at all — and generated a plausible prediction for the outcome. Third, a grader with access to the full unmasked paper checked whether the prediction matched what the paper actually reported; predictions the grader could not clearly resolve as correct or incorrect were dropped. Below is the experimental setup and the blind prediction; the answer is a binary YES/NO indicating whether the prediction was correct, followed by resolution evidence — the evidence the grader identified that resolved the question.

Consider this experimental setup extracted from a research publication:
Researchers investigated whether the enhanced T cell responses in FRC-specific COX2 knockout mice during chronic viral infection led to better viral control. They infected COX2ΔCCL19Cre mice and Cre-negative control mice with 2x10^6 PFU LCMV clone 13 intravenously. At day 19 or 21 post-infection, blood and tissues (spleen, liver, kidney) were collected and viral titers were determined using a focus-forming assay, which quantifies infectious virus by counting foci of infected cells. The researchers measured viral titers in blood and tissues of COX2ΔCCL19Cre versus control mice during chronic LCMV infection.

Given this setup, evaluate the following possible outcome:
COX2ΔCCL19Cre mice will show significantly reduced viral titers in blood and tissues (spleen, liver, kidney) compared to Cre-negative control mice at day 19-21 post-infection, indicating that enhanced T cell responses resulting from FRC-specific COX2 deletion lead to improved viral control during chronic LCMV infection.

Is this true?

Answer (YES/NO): YES